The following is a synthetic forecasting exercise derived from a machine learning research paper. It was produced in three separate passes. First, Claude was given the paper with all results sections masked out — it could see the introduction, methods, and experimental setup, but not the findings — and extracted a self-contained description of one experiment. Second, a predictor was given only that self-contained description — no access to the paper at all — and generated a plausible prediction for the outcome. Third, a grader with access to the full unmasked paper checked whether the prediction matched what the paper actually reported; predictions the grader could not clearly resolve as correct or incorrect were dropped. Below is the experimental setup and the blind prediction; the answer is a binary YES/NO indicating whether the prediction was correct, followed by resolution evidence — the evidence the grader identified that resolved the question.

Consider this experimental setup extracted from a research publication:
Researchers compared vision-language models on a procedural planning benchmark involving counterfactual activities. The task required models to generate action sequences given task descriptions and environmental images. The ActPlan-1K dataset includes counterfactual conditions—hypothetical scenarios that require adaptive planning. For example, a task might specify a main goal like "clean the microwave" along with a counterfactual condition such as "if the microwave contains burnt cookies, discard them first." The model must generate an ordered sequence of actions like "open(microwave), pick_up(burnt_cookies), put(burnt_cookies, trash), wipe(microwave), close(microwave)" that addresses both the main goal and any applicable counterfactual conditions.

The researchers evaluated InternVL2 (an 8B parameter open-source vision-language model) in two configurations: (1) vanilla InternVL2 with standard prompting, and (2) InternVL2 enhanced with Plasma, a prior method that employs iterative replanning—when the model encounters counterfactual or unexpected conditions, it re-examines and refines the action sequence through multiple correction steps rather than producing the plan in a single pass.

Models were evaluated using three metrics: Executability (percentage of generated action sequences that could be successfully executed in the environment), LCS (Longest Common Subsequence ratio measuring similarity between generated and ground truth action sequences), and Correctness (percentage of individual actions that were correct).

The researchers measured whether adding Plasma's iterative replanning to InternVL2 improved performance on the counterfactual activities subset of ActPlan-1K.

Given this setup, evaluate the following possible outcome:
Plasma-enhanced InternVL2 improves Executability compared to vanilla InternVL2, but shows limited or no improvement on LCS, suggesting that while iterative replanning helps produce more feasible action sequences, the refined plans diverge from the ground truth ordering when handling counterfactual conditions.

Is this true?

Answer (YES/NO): NO